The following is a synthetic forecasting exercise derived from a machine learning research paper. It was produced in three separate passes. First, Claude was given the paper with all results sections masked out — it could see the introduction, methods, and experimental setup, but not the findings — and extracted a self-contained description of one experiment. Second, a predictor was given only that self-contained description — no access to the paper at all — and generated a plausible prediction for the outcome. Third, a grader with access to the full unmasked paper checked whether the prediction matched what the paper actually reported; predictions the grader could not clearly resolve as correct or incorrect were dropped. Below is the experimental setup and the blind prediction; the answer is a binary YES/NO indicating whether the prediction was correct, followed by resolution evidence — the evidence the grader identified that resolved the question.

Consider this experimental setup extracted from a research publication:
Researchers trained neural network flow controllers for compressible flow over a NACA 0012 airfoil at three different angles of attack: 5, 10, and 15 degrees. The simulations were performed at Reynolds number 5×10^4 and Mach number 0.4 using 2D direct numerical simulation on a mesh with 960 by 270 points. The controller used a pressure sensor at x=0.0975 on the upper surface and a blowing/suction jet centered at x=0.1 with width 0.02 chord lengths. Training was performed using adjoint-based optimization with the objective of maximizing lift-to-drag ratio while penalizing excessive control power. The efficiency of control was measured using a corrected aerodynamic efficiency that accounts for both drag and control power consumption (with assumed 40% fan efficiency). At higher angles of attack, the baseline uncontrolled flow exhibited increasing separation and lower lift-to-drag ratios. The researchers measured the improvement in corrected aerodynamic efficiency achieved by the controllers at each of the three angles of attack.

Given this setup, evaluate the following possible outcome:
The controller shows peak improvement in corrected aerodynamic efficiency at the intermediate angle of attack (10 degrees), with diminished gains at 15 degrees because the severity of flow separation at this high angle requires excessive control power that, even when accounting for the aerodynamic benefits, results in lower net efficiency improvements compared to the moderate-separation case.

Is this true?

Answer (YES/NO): NO